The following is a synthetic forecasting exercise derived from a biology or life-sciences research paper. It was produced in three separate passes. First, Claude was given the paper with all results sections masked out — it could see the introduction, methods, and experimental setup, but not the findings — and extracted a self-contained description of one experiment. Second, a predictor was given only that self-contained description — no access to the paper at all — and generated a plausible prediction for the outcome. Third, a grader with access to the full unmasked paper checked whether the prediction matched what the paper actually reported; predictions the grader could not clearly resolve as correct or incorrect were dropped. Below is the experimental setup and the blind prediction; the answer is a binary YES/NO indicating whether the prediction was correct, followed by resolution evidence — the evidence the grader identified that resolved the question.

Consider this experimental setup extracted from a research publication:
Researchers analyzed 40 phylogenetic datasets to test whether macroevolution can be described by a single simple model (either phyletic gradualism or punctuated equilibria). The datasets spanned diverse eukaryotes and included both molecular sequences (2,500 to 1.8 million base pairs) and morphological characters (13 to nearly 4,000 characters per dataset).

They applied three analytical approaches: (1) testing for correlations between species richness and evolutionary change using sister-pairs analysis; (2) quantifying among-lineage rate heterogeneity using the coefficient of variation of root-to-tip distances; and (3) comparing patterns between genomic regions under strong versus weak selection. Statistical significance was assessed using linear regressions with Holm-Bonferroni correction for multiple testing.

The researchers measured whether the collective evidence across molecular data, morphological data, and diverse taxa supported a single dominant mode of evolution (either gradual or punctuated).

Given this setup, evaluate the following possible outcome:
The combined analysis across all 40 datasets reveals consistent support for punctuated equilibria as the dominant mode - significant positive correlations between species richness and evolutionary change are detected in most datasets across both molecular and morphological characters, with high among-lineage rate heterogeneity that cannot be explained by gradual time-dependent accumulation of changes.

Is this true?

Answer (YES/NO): NO